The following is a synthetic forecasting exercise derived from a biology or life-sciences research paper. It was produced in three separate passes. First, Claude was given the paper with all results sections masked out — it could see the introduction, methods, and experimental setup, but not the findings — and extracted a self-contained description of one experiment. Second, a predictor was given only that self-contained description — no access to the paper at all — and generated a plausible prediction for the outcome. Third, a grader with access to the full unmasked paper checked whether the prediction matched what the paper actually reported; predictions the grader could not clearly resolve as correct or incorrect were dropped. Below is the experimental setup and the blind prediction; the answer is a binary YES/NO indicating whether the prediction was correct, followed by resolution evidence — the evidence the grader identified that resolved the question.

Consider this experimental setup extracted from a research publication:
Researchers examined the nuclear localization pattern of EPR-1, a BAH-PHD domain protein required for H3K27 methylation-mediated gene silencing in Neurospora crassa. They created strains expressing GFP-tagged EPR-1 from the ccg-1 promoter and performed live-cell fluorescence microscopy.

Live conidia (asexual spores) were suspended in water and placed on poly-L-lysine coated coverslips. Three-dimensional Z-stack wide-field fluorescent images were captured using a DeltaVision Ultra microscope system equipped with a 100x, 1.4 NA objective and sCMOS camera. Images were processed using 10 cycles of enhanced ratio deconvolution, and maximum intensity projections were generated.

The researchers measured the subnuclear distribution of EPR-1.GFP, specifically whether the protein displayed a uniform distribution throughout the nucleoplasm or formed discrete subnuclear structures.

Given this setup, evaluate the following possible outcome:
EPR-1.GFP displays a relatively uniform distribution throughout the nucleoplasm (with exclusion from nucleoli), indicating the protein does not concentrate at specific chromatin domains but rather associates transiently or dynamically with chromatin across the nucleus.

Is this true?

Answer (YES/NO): NO